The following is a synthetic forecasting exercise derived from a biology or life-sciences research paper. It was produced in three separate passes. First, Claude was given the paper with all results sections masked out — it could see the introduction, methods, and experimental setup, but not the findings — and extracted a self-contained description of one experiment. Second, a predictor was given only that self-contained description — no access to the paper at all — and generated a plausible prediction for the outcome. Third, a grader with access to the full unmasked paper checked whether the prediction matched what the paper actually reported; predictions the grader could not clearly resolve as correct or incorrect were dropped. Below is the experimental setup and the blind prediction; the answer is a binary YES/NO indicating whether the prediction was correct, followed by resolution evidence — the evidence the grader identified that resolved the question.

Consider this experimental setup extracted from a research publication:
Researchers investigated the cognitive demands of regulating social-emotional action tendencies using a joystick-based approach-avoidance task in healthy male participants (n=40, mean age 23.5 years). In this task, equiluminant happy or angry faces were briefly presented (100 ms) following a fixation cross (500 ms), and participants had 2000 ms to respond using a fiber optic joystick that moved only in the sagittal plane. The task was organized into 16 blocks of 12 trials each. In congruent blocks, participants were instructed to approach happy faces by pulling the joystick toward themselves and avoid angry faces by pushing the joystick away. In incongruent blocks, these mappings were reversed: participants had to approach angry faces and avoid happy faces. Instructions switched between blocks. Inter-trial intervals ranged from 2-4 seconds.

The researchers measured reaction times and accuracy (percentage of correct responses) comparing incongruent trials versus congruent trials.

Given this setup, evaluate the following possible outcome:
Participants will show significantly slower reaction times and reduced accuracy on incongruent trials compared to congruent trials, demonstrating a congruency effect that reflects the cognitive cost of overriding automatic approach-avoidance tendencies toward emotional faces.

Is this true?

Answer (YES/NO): YES